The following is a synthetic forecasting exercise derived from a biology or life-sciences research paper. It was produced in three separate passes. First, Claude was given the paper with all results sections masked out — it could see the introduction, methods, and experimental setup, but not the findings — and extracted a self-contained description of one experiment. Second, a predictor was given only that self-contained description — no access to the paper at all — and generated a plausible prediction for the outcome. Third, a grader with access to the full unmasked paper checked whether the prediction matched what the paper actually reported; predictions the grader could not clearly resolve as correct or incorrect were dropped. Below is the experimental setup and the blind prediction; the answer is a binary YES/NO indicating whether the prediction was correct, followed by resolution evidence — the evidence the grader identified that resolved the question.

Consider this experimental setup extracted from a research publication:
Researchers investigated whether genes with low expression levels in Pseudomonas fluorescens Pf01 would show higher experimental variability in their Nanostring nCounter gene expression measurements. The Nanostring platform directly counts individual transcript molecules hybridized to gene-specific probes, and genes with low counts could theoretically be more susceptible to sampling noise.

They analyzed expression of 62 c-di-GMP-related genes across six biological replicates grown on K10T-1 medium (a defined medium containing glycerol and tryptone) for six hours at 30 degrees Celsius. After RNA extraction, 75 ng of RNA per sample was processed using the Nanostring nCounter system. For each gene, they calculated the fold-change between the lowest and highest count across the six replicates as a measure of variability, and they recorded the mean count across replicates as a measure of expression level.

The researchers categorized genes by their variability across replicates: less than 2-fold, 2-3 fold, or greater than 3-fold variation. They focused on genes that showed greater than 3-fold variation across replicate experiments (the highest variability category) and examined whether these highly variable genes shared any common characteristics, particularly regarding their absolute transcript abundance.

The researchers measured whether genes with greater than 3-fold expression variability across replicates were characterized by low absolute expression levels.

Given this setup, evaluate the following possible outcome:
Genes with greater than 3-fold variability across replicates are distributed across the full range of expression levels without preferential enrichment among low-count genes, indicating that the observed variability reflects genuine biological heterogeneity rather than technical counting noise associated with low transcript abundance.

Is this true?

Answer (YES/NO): NO